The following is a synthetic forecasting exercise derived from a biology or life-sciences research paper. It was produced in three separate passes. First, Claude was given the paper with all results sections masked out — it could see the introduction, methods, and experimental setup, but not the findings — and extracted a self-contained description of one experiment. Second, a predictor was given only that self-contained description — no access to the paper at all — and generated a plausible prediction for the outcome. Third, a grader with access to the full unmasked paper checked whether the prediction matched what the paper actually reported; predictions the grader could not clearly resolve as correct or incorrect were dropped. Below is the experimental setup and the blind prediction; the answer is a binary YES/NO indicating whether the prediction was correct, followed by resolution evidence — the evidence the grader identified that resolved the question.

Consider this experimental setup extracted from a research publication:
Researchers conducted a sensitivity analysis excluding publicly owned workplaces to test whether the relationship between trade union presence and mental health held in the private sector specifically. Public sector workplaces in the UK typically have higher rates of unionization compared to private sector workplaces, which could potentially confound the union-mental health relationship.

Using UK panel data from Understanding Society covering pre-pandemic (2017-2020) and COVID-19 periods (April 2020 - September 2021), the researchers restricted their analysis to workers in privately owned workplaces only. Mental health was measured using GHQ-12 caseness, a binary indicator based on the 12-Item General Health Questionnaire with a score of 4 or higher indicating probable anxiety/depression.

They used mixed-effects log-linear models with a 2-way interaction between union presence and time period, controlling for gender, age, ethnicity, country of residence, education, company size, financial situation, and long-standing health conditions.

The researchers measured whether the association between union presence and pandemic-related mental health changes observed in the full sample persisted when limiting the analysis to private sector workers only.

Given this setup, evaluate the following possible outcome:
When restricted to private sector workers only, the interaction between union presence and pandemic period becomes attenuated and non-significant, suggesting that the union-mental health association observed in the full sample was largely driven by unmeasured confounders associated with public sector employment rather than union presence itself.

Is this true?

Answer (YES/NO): NO